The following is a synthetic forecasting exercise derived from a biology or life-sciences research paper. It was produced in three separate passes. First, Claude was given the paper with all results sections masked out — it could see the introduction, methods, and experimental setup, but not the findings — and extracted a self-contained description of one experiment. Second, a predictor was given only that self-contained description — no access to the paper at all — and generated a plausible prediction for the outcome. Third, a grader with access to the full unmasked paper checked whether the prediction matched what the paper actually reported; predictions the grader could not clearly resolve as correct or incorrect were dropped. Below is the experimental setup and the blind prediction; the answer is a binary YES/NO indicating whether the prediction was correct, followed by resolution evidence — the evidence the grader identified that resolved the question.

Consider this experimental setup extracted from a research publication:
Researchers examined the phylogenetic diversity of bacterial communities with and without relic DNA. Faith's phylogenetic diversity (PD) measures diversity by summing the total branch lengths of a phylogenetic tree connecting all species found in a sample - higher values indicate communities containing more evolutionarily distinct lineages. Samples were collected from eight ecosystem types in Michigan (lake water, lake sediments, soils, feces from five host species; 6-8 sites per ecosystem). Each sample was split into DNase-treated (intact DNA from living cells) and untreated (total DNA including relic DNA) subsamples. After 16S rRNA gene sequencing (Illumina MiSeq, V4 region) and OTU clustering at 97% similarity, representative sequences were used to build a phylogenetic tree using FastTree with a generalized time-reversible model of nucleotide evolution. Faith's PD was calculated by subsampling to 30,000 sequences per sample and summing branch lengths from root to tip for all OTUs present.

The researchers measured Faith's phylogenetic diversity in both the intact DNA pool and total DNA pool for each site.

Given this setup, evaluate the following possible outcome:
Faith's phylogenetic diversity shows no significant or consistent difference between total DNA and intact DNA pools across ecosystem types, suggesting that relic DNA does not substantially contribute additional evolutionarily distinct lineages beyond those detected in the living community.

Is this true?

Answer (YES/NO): YES